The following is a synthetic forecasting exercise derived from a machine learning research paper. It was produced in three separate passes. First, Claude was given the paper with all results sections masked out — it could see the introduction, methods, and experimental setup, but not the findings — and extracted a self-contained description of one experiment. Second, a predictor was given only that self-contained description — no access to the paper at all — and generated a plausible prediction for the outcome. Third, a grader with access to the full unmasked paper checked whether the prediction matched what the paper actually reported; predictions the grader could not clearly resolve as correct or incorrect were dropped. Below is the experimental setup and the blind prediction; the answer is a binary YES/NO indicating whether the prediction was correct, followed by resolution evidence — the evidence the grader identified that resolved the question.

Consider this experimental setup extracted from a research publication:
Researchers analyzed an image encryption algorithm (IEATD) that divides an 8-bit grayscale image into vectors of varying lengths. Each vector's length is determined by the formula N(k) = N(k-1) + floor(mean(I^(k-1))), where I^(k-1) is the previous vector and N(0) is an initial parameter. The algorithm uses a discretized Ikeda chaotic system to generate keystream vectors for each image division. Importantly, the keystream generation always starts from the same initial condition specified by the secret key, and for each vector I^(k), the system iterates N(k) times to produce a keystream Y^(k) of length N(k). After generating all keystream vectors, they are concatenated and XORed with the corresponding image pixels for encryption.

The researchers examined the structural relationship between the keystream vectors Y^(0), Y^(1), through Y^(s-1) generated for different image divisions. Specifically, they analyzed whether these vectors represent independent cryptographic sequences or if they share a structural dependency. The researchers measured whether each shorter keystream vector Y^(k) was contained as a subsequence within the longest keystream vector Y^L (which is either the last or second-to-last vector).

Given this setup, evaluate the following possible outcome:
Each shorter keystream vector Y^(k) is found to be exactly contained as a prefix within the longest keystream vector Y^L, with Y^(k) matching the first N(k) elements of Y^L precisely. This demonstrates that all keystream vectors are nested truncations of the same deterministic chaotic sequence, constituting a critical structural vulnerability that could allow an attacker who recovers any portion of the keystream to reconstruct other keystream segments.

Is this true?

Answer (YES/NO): YES